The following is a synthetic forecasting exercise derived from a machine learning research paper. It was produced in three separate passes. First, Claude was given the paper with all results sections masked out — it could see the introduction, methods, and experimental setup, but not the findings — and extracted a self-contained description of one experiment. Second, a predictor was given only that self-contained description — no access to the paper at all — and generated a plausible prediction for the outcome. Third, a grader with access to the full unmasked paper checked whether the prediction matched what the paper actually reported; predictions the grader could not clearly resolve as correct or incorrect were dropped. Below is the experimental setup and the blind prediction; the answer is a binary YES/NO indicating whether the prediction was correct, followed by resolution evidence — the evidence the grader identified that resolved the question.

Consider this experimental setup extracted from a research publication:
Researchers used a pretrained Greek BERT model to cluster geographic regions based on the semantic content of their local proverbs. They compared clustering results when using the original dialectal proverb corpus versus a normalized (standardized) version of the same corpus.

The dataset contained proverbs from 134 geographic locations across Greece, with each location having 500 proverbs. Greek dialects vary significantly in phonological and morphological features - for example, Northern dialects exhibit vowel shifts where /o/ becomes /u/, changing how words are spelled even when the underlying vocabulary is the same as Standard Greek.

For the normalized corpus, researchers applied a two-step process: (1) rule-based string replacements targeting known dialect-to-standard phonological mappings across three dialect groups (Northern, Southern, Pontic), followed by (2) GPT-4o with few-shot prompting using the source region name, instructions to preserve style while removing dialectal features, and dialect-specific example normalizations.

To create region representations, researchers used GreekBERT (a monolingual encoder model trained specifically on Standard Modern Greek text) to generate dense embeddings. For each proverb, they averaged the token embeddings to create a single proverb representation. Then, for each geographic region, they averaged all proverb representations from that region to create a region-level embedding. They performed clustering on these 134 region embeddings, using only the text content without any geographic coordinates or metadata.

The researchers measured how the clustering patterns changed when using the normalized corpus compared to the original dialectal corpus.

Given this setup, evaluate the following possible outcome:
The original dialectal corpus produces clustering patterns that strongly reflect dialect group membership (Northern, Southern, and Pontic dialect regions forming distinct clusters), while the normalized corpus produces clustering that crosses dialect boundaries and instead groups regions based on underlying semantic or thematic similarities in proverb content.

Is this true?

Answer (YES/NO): NO